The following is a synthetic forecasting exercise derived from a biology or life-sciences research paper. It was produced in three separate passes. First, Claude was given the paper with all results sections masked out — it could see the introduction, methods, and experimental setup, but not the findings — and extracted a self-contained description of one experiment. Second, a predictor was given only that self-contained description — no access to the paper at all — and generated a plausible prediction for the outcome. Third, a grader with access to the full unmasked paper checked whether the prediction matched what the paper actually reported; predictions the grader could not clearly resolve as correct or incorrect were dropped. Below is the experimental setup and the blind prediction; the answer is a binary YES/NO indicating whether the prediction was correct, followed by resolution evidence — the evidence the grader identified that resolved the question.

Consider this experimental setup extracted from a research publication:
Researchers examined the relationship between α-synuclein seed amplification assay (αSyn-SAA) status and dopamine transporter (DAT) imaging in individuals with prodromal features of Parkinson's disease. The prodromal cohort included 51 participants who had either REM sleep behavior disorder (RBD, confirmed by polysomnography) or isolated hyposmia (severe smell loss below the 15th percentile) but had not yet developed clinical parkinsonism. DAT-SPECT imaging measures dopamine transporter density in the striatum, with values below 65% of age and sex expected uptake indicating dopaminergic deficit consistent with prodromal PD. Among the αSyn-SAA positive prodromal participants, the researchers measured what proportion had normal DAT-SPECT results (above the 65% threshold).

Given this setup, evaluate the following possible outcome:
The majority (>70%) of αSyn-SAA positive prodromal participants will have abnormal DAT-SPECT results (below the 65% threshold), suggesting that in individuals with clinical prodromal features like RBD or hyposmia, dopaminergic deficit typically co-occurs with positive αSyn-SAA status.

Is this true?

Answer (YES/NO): NO